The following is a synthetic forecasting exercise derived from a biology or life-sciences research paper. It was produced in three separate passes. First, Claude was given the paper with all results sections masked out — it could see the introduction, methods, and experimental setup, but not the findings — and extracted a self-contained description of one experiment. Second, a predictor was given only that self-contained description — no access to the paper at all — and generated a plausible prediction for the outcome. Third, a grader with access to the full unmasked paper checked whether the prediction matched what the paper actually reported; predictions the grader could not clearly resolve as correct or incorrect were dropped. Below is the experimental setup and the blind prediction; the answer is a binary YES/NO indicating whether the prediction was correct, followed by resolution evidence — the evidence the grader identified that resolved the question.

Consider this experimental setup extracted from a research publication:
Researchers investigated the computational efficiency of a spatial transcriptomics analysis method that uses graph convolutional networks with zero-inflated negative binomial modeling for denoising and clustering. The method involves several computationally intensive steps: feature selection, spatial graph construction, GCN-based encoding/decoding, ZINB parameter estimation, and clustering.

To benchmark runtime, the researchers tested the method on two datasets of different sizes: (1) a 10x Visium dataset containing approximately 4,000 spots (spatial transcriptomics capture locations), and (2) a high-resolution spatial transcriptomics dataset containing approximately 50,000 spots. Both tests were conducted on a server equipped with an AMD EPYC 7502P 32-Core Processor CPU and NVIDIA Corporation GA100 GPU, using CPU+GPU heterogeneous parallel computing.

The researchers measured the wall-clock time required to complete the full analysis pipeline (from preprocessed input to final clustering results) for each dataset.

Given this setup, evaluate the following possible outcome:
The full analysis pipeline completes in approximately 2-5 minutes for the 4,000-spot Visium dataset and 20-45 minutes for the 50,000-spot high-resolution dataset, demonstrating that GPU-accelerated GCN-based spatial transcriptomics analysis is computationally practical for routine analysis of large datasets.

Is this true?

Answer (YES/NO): NO